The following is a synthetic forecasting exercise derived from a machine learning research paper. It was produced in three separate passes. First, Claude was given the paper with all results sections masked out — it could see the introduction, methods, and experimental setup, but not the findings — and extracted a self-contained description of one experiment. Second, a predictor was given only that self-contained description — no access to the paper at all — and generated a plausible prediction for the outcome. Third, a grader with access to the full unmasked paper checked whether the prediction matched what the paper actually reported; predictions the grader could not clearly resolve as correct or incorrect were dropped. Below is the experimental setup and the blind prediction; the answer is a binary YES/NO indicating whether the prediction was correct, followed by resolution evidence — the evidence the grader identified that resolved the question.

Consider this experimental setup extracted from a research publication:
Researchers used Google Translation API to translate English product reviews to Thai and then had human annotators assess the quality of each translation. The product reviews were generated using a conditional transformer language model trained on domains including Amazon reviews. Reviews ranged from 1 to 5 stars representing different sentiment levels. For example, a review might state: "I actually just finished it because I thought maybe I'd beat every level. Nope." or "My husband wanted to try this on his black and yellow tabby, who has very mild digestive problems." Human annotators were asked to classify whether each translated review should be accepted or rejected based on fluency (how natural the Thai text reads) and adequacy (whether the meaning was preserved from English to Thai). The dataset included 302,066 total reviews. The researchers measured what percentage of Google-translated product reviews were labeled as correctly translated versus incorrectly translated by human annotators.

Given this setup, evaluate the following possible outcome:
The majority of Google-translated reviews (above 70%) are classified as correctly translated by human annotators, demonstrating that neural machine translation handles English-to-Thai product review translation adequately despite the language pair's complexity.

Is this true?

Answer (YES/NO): NO